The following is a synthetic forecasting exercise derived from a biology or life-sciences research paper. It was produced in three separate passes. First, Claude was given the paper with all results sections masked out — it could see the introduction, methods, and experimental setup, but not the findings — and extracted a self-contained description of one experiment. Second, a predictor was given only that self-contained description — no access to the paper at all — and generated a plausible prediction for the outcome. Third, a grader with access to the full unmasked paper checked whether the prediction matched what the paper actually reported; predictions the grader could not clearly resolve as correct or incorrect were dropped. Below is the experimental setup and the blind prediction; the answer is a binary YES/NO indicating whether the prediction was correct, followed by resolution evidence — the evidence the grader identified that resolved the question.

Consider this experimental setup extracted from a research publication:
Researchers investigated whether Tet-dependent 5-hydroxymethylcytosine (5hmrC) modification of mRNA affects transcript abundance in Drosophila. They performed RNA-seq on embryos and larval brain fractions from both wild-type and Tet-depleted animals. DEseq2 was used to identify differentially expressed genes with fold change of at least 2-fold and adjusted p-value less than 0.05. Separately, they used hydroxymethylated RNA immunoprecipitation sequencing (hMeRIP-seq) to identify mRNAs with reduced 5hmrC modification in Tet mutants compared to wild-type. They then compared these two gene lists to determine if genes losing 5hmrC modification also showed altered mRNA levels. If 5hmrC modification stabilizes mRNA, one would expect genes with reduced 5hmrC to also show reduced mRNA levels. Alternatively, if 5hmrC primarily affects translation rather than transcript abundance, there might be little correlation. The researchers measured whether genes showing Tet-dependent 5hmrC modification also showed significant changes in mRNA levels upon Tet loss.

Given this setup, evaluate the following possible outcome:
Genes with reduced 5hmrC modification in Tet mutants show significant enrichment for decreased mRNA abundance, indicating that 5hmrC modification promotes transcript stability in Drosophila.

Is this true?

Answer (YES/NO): NO